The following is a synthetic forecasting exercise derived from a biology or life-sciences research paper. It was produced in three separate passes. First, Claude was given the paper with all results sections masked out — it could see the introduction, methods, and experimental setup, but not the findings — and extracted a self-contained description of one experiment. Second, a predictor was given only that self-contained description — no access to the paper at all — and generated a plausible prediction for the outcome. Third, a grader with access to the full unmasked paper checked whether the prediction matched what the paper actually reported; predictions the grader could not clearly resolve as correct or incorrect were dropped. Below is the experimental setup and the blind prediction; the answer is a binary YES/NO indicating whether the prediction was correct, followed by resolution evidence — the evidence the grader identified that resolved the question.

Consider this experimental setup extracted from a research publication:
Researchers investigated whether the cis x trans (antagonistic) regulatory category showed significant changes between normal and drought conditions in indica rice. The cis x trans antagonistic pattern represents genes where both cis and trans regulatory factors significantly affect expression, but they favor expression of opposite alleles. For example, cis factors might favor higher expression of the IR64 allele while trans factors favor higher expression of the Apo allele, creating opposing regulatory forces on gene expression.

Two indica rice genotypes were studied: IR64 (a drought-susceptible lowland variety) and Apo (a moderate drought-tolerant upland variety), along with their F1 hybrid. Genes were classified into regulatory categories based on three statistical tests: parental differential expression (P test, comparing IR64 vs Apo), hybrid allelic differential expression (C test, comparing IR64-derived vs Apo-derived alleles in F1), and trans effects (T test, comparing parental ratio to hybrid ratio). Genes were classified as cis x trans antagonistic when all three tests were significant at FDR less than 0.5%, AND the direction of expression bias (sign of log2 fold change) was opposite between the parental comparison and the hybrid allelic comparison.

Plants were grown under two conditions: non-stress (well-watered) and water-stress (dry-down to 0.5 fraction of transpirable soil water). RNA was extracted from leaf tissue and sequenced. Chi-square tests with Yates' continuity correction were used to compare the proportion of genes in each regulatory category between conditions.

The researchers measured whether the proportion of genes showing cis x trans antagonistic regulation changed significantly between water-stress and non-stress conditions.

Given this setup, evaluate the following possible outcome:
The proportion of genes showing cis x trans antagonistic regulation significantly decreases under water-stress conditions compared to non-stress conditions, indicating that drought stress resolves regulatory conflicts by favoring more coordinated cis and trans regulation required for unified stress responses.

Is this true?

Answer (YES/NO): NO